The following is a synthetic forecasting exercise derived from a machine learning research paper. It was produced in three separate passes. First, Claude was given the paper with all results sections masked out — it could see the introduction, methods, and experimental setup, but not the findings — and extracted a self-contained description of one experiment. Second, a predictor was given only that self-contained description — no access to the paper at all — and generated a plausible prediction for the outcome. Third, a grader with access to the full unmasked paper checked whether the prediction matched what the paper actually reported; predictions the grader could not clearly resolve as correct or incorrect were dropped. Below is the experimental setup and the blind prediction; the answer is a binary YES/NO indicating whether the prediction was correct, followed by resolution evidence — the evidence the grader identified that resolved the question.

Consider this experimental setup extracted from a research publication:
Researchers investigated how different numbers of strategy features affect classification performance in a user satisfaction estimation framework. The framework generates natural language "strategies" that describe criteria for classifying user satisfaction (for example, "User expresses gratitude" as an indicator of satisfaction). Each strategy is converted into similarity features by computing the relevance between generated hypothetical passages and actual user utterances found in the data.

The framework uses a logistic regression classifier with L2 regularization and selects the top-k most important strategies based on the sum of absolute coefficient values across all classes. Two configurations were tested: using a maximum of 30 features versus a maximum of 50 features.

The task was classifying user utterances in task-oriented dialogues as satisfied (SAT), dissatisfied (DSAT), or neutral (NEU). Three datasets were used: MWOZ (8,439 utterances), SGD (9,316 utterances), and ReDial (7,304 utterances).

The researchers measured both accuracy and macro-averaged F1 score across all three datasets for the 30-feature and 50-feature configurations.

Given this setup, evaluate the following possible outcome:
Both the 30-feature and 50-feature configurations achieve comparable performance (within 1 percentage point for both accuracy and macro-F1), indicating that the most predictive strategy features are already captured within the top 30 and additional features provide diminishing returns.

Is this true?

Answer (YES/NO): NO